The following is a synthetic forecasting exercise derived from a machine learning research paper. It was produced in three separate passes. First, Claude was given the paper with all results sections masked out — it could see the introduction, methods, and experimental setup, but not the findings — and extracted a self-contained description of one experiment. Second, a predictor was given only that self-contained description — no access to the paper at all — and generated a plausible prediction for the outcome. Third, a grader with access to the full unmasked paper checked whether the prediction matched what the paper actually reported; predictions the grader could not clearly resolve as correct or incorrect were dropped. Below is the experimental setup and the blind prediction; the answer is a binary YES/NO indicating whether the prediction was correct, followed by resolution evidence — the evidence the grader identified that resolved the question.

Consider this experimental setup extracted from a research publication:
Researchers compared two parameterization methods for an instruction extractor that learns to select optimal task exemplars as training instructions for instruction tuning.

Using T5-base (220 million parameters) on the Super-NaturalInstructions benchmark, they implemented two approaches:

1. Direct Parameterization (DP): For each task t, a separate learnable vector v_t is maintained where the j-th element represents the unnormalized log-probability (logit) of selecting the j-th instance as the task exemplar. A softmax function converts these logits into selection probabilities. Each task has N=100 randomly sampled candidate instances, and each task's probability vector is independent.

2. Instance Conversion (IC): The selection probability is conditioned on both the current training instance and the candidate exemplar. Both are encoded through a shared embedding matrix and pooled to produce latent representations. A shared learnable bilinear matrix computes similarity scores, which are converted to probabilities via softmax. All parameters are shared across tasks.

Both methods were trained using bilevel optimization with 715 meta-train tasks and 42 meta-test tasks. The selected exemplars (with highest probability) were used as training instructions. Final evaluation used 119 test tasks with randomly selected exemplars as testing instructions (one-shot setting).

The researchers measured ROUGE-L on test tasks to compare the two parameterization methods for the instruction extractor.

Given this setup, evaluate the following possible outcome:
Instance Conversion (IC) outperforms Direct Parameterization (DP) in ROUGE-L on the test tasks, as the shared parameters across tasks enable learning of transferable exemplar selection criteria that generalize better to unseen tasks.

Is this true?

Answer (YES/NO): NO